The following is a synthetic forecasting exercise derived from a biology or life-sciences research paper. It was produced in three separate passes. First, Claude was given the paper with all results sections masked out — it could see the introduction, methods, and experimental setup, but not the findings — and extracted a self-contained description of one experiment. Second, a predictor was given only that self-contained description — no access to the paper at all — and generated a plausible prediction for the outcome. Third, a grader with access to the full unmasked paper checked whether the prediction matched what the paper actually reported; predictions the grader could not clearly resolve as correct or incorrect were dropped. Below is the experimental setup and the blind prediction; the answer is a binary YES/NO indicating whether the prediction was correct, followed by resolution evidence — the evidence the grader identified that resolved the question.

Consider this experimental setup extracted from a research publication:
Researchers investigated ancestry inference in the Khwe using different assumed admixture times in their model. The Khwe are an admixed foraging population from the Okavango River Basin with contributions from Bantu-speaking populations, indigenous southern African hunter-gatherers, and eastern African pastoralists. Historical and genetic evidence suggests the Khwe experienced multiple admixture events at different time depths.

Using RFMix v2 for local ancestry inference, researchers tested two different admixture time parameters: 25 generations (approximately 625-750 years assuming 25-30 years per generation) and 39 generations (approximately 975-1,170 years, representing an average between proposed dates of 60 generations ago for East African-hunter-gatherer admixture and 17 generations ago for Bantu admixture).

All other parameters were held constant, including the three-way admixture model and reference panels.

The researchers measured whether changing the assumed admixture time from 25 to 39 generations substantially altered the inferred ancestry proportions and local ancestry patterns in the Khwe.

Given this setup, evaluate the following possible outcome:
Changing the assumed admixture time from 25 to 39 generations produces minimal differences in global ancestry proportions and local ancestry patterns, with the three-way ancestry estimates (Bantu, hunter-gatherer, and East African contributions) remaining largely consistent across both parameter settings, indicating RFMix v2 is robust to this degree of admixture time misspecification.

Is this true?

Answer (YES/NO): YES